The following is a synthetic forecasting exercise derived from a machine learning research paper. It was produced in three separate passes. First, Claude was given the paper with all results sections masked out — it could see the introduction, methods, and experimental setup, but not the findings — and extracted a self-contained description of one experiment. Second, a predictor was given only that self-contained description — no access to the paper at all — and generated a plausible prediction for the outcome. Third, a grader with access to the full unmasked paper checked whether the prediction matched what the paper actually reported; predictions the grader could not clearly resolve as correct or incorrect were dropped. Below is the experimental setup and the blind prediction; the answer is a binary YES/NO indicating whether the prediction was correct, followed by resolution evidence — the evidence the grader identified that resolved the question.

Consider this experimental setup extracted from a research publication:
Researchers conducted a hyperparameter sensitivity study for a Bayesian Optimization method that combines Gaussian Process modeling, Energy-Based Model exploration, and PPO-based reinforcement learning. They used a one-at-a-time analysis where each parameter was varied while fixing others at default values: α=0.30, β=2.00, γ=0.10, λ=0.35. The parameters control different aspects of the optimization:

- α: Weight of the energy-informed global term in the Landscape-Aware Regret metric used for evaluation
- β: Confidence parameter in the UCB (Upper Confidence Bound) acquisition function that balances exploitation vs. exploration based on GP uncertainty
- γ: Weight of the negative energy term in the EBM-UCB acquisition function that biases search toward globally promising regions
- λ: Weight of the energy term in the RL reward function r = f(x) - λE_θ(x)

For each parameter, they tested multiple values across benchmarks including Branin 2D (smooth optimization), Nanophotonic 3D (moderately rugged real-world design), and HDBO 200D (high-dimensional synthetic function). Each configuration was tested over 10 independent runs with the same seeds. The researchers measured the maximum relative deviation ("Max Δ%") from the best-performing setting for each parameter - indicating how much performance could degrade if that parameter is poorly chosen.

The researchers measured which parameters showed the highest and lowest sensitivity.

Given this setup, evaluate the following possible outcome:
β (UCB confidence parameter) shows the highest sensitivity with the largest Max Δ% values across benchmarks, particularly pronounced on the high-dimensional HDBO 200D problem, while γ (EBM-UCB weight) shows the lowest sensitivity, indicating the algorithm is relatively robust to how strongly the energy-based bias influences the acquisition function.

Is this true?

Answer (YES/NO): NO